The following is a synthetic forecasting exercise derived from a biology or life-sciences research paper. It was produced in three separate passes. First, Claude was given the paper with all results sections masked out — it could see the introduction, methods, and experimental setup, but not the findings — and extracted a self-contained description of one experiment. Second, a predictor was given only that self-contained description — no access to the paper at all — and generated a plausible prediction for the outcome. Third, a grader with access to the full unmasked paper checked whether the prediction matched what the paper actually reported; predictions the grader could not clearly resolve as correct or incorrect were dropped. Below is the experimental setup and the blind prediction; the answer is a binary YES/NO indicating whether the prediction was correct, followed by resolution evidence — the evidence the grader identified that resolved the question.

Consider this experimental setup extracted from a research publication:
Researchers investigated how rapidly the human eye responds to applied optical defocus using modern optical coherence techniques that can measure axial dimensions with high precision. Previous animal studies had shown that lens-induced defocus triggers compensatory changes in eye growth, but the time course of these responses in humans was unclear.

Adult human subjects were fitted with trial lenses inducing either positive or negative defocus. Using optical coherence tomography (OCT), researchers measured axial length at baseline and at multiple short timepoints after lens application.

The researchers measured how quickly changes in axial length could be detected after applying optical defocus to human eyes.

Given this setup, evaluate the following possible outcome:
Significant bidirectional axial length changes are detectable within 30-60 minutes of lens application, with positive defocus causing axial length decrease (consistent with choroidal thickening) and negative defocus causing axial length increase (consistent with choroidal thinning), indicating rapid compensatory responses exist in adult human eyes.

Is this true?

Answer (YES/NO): NO